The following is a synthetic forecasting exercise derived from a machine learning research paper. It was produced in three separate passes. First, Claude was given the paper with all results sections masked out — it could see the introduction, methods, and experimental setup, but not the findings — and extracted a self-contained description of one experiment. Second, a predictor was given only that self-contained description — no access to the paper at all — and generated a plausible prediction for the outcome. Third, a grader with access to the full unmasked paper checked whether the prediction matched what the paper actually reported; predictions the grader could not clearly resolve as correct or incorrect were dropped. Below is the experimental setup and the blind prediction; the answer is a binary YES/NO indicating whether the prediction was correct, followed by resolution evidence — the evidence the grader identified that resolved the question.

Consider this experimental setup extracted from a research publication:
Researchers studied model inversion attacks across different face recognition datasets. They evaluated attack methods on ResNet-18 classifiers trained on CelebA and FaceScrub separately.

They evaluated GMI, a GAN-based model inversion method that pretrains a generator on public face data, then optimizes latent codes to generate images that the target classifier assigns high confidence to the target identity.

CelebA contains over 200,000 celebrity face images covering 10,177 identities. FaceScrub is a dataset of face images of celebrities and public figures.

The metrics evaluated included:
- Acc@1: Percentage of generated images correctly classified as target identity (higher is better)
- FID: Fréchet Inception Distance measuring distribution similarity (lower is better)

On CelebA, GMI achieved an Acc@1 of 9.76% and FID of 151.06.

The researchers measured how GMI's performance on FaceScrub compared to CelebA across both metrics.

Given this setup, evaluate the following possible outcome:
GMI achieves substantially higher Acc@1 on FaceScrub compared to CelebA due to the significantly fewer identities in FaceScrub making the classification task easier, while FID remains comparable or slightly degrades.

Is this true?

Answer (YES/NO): NO